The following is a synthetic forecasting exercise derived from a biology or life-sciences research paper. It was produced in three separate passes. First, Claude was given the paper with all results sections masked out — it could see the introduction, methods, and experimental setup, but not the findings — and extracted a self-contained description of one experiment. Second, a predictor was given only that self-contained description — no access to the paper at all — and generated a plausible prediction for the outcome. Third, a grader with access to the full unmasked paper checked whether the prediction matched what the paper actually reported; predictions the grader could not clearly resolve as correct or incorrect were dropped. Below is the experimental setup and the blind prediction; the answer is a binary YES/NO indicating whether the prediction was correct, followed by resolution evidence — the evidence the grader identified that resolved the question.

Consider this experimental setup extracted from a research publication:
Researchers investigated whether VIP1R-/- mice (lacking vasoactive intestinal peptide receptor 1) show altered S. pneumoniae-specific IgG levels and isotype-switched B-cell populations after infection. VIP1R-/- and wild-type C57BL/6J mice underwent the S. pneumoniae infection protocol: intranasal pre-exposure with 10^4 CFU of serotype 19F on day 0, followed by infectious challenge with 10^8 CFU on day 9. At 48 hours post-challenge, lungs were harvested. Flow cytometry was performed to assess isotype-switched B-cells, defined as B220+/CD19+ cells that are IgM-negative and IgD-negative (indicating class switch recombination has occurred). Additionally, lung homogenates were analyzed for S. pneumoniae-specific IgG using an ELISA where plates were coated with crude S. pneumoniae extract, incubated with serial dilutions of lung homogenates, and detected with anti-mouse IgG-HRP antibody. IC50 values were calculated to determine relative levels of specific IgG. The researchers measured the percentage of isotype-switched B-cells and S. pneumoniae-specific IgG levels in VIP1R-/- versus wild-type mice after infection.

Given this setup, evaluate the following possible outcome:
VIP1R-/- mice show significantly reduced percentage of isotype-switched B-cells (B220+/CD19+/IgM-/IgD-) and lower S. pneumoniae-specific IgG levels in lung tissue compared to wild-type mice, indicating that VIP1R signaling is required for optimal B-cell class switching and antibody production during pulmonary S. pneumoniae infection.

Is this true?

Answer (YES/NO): NO